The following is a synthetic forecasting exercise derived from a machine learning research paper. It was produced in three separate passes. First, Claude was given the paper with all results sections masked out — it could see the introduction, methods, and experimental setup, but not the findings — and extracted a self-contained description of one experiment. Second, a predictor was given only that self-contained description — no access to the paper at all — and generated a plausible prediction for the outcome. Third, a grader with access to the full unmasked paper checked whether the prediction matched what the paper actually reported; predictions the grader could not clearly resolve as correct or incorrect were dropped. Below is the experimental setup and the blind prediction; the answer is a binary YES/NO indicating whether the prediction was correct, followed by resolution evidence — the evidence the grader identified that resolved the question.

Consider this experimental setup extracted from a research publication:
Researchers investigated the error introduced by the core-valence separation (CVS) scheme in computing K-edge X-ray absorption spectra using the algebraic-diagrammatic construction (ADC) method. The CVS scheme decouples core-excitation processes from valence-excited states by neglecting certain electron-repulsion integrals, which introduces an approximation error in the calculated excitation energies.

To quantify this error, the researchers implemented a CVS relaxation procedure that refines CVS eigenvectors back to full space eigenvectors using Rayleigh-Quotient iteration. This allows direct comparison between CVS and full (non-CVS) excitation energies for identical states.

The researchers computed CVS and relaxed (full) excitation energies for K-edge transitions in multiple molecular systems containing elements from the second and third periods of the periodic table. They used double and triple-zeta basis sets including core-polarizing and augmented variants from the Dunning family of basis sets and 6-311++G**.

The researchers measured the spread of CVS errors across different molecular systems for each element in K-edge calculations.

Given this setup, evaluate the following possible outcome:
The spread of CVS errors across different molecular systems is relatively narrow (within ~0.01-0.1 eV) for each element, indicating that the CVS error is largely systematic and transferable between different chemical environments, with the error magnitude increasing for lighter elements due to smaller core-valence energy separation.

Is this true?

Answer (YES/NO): NO